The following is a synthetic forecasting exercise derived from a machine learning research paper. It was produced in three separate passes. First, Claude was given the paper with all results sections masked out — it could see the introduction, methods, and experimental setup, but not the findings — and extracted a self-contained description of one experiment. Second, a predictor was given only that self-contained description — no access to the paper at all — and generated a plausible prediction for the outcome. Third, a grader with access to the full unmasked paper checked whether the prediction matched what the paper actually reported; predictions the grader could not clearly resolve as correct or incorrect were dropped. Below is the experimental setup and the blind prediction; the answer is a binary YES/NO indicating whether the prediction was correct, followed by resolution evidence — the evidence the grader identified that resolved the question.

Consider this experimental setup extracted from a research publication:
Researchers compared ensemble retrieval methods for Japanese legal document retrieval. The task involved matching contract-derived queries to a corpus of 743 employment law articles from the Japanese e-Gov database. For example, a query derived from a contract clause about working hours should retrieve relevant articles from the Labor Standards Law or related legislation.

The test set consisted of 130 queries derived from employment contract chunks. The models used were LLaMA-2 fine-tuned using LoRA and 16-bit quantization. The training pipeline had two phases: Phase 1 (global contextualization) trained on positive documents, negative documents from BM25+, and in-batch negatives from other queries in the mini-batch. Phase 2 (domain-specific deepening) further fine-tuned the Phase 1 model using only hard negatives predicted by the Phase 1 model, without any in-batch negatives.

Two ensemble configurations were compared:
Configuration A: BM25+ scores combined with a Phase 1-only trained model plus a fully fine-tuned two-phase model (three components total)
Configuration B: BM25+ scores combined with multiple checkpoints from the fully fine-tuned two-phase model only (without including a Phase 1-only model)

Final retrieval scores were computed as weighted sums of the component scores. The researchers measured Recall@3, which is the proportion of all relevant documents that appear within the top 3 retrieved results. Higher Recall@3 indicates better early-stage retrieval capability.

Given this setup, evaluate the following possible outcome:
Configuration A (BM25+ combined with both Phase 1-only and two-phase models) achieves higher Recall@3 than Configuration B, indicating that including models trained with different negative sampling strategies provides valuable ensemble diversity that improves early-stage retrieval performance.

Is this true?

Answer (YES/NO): YES